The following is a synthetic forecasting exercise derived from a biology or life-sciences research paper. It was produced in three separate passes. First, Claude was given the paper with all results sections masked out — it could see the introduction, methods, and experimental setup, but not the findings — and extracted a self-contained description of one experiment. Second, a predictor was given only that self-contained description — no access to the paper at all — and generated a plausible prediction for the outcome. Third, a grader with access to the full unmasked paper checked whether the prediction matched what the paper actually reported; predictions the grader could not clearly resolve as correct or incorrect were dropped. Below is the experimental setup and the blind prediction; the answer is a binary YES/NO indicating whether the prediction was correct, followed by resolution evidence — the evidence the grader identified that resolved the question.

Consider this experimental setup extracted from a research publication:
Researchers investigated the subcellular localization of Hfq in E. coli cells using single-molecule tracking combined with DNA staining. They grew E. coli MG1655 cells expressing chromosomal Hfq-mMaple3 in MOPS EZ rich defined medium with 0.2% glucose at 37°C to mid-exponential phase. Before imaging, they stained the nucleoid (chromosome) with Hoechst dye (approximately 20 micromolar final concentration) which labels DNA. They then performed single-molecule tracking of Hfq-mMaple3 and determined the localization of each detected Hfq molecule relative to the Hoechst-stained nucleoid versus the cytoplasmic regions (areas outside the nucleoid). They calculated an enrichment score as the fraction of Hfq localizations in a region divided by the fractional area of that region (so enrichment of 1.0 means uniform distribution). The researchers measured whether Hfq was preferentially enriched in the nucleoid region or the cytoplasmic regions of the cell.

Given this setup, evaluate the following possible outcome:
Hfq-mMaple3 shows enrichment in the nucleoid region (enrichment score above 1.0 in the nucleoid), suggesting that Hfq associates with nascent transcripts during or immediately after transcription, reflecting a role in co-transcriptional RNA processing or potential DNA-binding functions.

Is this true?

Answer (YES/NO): NO